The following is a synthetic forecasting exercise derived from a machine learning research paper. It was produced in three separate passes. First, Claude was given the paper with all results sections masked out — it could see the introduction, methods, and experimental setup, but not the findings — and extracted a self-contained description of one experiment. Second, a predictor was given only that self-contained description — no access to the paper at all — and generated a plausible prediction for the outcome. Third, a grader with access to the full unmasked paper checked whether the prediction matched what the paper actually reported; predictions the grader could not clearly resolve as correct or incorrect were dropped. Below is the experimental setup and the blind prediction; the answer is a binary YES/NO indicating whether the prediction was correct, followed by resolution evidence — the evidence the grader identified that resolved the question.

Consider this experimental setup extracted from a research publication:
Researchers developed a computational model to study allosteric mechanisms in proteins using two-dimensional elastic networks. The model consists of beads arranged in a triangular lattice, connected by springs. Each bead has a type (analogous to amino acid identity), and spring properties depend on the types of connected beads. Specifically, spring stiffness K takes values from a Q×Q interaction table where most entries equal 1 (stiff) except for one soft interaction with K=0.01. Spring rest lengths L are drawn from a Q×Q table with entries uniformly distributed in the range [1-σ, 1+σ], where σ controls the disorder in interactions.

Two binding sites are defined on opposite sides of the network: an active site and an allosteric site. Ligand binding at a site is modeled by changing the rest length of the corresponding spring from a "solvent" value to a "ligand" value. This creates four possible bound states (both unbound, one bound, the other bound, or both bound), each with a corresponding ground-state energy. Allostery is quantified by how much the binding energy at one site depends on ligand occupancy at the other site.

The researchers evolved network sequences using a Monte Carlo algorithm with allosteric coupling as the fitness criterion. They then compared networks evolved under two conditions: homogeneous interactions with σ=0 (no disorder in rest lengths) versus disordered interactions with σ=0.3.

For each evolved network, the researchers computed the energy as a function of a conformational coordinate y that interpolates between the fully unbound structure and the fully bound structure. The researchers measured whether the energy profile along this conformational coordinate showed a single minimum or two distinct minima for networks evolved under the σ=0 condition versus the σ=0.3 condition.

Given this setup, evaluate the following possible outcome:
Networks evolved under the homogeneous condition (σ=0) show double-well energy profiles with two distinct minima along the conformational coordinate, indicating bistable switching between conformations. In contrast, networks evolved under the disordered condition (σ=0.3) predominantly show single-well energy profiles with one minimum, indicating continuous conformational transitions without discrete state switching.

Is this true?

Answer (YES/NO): NO